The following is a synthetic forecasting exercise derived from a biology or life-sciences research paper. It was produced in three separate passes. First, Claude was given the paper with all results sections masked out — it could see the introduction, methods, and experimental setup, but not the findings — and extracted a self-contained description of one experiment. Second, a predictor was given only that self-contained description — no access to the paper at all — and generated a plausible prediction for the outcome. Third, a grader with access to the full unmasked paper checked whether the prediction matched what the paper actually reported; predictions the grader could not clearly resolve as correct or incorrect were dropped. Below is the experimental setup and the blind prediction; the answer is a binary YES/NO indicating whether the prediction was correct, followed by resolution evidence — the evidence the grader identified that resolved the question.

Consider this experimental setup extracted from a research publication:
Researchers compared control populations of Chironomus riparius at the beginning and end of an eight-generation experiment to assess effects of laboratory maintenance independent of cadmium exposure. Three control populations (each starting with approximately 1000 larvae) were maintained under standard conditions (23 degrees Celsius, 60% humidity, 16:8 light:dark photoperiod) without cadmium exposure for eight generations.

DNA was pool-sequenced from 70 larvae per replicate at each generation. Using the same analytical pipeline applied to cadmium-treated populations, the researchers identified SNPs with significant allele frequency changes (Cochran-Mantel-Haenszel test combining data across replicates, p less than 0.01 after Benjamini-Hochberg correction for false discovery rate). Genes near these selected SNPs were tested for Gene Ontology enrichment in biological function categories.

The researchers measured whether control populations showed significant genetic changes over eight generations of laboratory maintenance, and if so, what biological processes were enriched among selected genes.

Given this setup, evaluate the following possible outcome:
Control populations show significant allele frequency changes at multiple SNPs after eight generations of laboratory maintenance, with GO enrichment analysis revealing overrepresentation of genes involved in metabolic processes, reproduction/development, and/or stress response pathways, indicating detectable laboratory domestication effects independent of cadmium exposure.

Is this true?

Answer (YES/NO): YES